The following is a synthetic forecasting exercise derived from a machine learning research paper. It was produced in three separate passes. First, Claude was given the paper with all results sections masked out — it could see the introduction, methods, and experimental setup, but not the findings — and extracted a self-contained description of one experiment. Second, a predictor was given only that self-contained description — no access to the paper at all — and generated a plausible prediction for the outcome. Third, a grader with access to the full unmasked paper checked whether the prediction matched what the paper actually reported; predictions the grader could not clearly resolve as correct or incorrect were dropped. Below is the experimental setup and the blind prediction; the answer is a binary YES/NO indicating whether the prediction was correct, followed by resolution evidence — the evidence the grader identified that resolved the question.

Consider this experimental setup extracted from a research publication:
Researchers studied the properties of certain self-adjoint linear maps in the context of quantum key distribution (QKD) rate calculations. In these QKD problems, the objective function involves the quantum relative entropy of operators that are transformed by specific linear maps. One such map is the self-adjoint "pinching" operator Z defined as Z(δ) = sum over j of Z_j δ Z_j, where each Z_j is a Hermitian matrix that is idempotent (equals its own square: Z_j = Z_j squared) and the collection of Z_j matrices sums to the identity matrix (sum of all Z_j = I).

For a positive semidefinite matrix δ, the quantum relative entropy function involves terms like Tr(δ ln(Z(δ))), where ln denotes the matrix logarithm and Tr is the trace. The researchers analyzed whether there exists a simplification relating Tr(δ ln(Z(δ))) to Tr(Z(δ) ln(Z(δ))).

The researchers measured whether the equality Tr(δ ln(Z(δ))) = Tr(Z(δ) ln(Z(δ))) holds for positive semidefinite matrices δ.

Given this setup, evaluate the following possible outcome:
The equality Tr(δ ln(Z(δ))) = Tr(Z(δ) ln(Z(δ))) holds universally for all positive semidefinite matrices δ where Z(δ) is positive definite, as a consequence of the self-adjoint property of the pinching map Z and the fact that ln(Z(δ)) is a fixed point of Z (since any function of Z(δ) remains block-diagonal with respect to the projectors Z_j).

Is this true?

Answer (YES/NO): NO